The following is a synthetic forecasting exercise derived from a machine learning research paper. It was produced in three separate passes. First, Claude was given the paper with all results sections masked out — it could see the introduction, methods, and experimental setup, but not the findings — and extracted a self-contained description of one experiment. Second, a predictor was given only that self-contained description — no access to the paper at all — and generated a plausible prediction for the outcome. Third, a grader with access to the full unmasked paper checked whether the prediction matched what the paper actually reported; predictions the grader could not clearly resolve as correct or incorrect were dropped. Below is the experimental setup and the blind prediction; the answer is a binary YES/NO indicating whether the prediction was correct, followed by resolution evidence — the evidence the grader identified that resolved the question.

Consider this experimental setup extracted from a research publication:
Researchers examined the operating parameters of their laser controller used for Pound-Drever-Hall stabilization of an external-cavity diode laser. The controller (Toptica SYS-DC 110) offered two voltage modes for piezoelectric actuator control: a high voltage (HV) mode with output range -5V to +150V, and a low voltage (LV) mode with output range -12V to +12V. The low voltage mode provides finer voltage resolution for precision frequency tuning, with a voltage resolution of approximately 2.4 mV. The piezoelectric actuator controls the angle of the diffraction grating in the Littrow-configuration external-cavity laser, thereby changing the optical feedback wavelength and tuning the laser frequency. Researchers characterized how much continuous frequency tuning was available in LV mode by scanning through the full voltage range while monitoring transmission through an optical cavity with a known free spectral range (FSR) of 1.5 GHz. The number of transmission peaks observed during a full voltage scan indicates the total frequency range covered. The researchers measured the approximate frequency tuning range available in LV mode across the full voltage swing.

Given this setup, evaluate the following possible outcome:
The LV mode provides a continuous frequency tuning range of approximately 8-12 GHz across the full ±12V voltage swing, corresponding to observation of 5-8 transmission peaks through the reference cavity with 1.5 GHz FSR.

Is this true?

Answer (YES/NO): NO